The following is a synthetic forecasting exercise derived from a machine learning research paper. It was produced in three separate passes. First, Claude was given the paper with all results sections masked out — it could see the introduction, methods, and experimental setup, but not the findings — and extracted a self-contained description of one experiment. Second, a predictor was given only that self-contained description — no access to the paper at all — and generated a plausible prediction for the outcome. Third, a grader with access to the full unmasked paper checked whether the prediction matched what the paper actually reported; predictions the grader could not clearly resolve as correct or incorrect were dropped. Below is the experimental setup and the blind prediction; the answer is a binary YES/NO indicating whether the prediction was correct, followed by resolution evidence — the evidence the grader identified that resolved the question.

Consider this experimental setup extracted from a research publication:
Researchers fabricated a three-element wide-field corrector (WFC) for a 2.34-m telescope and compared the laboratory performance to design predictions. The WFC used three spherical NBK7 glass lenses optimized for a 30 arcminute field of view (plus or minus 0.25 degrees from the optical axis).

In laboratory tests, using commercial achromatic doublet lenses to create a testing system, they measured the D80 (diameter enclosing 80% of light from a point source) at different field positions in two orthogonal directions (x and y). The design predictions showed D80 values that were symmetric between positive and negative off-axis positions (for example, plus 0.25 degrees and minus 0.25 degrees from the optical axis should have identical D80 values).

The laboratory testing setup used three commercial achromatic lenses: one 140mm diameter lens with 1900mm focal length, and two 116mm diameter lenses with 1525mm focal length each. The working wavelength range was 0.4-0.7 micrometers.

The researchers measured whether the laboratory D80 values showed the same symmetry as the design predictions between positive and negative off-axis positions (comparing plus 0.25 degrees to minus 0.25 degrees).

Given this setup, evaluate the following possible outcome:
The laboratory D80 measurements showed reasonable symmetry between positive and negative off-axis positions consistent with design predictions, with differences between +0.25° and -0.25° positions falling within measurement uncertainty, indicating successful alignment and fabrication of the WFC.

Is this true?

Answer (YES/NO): YES